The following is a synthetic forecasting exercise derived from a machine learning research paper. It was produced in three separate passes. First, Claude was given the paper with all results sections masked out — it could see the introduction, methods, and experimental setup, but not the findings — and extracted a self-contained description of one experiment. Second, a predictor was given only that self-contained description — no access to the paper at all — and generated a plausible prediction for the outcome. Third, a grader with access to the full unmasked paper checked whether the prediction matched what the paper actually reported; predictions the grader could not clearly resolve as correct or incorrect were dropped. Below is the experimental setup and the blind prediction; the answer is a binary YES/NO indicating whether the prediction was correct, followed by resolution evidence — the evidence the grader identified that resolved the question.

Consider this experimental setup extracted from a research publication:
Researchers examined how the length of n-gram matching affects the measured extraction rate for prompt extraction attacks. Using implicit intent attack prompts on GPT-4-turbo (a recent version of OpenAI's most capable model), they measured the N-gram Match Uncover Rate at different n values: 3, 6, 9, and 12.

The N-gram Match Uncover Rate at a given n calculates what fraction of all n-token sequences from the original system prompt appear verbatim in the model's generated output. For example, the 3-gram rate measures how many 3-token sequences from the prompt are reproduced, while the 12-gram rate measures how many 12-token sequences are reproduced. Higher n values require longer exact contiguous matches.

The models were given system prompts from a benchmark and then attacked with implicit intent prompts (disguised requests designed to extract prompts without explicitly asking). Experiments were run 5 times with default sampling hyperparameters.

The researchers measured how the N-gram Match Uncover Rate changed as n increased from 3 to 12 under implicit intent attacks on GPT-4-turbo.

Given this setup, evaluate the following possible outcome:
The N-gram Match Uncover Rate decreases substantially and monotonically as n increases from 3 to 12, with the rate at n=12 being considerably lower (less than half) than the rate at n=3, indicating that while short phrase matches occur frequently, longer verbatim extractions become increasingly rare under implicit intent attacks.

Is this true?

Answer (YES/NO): YES